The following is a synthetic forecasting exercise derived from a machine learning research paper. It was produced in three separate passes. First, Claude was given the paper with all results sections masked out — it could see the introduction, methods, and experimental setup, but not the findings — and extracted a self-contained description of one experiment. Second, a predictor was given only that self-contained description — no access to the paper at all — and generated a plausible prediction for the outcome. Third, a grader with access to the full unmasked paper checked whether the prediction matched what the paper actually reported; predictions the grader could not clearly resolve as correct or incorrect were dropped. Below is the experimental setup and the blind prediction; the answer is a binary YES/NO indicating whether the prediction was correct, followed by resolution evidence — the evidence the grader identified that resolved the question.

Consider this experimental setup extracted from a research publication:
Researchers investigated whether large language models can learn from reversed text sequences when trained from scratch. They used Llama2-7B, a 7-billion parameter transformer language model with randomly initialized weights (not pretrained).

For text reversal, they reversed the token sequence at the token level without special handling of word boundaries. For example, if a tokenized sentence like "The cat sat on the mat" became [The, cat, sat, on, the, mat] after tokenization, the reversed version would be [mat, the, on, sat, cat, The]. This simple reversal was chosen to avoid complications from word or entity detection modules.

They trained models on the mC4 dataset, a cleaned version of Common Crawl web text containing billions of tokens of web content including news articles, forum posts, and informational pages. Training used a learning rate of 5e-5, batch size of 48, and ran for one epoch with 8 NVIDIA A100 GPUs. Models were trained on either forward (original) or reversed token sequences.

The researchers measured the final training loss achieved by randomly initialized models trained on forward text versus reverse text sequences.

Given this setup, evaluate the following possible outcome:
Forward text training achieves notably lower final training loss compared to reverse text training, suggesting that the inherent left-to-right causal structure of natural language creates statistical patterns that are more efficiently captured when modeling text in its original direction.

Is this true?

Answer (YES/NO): NO